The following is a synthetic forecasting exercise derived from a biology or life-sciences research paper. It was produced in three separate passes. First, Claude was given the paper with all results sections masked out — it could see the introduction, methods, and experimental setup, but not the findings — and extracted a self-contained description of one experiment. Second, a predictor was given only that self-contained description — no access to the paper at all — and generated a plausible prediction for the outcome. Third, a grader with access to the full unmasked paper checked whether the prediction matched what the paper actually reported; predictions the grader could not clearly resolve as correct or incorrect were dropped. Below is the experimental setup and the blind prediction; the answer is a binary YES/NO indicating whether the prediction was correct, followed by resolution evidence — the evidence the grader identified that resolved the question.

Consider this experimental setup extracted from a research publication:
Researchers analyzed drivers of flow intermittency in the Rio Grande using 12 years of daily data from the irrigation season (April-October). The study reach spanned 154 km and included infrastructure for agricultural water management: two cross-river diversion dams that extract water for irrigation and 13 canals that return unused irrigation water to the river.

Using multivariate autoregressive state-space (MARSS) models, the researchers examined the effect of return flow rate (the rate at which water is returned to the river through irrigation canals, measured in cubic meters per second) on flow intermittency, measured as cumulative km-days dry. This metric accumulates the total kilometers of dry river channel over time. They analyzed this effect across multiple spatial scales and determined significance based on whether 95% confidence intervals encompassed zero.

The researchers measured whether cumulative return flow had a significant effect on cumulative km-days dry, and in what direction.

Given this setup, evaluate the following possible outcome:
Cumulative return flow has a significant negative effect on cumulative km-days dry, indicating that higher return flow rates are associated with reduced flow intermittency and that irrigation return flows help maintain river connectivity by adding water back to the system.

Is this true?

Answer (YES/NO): NO